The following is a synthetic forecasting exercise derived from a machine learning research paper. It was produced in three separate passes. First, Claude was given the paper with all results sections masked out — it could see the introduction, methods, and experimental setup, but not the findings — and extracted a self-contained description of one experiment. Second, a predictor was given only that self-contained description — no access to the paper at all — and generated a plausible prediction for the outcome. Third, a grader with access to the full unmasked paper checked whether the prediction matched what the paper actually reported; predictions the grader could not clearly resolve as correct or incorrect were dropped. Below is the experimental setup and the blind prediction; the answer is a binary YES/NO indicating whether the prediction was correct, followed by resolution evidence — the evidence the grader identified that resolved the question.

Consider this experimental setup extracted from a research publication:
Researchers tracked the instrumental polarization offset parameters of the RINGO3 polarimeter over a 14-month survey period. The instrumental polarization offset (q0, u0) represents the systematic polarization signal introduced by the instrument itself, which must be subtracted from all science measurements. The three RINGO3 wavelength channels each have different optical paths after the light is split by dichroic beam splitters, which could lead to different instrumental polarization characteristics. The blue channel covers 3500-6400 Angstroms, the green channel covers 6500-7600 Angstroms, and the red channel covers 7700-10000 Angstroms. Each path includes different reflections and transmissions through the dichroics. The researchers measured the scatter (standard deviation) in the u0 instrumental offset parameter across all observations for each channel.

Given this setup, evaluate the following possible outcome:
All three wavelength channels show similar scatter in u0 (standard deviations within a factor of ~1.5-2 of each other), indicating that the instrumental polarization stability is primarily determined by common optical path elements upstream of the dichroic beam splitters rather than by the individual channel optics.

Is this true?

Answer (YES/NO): YES